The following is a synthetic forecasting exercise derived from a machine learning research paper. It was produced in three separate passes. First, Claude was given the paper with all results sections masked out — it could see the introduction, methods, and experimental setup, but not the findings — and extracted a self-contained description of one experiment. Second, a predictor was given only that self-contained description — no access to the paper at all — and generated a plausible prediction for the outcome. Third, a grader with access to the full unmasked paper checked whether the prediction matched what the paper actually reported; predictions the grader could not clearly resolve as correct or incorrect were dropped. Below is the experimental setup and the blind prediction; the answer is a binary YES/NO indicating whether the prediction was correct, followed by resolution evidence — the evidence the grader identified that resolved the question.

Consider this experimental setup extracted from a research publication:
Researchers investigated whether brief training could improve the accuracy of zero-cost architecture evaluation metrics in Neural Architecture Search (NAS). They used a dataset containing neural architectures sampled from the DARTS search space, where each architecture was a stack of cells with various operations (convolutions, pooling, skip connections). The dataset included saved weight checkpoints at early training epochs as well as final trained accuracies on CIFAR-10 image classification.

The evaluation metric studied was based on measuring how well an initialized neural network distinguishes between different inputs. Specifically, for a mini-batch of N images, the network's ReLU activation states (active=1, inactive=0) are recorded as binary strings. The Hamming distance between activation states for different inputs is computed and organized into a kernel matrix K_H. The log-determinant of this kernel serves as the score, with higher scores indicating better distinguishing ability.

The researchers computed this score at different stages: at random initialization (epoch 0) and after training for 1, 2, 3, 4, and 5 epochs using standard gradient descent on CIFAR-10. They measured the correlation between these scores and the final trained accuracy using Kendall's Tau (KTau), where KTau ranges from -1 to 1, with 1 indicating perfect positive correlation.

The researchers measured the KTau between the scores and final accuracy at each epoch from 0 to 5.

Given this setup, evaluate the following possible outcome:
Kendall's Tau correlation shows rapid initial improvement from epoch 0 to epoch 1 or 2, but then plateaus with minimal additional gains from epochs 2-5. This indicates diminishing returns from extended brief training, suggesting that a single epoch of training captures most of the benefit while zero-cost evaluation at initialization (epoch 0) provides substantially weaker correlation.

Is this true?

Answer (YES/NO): YES